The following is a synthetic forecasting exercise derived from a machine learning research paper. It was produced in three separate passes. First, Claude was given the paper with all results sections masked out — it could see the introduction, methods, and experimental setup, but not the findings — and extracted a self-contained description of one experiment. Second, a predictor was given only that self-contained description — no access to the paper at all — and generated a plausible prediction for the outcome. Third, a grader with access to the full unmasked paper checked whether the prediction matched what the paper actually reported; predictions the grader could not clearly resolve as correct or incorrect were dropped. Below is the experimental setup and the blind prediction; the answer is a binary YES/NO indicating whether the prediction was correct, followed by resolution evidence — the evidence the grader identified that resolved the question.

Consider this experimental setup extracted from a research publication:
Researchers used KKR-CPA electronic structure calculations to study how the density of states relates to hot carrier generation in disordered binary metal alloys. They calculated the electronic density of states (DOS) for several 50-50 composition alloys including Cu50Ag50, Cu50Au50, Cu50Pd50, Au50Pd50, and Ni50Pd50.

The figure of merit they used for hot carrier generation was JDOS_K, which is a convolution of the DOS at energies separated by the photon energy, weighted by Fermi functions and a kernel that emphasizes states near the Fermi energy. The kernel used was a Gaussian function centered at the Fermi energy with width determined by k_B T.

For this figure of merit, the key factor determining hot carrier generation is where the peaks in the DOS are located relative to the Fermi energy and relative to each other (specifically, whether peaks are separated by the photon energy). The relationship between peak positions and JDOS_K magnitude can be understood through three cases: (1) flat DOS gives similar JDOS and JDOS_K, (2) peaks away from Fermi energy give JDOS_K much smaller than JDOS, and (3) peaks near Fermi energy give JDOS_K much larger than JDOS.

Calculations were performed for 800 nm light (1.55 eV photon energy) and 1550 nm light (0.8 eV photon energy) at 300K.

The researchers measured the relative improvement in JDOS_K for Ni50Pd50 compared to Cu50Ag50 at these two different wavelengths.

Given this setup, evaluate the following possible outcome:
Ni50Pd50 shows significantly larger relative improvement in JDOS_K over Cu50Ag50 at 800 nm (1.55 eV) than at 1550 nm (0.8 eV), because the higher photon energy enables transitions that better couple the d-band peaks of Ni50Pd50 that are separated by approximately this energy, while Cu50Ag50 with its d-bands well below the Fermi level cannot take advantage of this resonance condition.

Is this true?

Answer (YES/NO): NO